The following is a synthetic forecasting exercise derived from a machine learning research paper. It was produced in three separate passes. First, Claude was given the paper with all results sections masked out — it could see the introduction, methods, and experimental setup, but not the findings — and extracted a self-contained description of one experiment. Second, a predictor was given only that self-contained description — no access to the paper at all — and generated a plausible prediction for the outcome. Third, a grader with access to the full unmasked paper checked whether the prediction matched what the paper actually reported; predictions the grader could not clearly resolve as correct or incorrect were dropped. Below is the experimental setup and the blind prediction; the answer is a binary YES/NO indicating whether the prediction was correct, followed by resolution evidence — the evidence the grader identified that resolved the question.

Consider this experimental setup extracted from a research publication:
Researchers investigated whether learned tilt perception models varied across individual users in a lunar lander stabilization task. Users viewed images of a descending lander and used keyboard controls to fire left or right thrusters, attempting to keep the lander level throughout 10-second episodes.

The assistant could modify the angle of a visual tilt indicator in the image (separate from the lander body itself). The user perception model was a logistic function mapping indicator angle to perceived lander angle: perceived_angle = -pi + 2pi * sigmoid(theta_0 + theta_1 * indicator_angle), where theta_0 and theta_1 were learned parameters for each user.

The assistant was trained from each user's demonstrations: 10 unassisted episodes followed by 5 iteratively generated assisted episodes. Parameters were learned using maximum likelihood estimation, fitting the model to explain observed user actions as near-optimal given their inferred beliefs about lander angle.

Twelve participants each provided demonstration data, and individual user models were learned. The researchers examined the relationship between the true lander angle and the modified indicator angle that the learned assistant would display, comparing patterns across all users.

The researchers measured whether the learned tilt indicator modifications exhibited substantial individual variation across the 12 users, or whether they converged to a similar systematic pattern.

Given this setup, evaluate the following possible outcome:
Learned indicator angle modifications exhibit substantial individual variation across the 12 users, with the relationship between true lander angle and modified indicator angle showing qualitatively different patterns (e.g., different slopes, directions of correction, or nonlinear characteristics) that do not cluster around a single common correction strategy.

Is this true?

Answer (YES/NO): NO